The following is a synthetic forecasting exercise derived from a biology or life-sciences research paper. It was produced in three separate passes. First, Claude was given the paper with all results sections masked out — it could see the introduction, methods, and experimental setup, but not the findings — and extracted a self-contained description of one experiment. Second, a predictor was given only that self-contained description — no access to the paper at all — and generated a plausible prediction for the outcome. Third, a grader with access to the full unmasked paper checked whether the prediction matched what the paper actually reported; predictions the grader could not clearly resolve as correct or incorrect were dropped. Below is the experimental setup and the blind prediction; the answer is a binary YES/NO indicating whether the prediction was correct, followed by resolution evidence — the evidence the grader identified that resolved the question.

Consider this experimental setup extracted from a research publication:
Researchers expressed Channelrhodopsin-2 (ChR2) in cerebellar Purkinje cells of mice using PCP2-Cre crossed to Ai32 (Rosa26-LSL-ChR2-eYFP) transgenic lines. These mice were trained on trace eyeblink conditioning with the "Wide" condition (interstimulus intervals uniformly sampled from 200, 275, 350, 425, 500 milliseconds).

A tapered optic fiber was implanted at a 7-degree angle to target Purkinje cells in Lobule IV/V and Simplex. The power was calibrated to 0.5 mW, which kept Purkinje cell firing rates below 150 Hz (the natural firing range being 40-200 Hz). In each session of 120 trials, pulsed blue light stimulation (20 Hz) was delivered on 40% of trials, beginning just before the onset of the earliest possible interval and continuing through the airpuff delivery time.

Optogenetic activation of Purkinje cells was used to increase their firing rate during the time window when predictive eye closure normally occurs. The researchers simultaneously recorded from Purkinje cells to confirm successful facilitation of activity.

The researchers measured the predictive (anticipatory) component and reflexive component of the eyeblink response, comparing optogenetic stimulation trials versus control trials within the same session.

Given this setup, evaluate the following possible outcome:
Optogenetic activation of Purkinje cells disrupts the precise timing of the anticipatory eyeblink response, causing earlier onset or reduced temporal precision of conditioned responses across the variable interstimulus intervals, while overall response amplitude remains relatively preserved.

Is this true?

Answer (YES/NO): NO